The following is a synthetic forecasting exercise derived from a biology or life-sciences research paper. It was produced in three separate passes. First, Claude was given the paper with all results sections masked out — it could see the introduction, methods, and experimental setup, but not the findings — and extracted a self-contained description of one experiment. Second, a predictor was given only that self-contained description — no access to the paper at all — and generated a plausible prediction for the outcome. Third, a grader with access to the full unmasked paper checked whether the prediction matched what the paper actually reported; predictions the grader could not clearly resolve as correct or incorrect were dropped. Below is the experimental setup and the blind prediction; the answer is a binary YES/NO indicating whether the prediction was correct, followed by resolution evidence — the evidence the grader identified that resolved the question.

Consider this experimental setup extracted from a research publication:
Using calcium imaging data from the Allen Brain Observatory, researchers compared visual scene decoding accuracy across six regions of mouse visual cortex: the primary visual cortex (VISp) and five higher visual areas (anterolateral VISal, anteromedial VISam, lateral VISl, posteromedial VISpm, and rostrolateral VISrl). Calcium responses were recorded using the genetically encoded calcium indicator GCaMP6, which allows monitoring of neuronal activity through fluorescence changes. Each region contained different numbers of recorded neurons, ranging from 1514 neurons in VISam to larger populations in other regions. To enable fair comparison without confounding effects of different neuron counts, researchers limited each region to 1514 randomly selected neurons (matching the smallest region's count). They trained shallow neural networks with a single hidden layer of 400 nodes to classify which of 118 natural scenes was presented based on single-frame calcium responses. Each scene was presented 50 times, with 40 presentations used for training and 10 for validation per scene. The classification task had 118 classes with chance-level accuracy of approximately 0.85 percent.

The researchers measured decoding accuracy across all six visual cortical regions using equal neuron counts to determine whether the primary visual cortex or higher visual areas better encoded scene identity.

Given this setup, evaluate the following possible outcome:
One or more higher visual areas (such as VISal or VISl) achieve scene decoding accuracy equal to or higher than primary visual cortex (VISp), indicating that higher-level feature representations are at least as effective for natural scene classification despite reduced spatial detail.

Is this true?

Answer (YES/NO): NO